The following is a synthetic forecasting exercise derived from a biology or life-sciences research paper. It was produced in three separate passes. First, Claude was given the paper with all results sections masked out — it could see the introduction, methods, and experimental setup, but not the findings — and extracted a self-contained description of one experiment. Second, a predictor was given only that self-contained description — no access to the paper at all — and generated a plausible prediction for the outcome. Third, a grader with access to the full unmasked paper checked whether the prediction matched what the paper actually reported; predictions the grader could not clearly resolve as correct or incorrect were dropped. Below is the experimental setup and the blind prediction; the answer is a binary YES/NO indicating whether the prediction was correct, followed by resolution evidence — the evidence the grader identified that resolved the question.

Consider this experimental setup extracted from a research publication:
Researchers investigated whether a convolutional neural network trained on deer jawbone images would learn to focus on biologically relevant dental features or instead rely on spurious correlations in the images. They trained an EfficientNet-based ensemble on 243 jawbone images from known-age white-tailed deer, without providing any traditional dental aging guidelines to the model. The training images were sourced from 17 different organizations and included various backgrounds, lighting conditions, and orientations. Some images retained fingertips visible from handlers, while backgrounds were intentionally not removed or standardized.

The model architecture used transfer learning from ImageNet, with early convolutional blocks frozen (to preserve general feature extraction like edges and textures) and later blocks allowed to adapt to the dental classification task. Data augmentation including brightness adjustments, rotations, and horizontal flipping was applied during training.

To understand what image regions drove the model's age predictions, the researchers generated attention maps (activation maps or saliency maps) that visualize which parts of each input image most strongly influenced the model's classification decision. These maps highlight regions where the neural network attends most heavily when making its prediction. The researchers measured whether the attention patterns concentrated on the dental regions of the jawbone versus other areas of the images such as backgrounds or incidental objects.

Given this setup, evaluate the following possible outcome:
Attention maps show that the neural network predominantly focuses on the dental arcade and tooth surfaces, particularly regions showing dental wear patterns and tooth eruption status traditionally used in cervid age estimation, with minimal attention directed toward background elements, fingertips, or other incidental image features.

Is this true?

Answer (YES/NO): YES